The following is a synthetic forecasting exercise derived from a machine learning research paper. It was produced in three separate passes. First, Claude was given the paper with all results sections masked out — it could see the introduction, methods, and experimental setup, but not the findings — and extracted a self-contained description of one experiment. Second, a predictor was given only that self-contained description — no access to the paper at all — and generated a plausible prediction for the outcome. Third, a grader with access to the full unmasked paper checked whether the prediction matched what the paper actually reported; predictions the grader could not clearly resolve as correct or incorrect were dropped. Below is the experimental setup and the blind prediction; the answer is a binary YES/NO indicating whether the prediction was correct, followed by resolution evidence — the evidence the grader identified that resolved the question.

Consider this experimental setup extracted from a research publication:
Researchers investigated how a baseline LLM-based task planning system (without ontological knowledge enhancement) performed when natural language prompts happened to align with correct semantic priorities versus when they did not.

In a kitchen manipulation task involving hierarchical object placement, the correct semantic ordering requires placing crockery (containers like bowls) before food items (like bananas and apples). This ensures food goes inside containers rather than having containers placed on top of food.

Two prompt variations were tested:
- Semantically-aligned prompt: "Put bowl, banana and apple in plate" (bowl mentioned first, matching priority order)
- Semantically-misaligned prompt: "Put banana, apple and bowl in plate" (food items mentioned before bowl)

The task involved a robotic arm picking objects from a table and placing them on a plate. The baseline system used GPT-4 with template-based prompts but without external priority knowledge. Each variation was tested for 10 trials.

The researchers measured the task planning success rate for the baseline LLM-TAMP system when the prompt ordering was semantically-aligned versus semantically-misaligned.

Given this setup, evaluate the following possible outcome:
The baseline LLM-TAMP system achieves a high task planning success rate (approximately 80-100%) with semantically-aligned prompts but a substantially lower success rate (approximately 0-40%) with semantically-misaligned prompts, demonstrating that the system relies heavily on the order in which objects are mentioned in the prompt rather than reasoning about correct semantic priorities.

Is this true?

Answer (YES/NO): NO